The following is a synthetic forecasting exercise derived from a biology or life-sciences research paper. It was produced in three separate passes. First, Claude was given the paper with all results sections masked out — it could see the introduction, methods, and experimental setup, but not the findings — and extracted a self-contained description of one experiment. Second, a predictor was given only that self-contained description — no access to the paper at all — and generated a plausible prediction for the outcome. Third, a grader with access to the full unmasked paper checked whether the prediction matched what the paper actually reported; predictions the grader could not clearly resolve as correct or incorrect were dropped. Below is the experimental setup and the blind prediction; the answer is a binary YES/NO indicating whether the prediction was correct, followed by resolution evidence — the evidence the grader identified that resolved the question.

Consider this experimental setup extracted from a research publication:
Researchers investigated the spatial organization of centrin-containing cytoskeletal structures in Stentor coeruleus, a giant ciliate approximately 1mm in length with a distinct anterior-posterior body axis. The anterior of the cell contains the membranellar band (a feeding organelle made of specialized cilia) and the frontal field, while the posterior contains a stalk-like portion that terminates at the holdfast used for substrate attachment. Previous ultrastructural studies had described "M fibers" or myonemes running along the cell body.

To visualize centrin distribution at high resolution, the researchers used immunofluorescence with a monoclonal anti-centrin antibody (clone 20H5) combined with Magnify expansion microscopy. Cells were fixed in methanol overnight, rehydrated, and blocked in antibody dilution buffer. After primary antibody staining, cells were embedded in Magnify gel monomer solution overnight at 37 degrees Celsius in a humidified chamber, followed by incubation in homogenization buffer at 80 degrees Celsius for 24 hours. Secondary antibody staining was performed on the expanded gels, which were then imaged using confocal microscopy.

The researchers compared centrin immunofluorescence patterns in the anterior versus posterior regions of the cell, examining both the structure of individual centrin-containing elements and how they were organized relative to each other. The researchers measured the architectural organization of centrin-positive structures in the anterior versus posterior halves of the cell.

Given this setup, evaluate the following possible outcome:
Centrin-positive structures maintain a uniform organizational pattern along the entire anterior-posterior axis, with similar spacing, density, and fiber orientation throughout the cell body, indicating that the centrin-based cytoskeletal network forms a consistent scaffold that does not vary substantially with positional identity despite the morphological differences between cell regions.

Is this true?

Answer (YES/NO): NO